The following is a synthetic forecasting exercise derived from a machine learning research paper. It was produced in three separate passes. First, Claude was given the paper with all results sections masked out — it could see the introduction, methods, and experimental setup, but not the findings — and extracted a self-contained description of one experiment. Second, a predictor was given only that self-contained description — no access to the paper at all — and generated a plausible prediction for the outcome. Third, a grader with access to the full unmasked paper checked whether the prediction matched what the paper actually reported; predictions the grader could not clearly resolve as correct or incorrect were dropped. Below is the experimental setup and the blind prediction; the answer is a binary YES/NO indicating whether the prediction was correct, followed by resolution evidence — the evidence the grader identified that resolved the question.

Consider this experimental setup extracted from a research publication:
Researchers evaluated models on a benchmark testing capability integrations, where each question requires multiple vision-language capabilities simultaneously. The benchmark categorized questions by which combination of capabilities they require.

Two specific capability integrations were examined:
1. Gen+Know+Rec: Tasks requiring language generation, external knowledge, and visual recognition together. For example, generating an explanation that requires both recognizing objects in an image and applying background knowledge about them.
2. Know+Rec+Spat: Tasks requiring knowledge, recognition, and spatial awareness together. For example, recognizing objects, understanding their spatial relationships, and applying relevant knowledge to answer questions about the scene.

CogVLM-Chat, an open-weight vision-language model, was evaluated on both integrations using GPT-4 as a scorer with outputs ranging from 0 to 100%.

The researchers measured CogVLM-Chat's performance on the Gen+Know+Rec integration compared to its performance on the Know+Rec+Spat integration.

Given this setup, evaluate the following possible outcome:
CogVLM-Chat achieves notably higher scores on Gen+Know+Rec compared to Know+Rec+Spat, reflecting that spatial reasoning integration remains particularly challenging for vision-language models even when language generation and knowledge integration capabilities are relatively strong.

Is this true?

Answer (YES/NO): NO